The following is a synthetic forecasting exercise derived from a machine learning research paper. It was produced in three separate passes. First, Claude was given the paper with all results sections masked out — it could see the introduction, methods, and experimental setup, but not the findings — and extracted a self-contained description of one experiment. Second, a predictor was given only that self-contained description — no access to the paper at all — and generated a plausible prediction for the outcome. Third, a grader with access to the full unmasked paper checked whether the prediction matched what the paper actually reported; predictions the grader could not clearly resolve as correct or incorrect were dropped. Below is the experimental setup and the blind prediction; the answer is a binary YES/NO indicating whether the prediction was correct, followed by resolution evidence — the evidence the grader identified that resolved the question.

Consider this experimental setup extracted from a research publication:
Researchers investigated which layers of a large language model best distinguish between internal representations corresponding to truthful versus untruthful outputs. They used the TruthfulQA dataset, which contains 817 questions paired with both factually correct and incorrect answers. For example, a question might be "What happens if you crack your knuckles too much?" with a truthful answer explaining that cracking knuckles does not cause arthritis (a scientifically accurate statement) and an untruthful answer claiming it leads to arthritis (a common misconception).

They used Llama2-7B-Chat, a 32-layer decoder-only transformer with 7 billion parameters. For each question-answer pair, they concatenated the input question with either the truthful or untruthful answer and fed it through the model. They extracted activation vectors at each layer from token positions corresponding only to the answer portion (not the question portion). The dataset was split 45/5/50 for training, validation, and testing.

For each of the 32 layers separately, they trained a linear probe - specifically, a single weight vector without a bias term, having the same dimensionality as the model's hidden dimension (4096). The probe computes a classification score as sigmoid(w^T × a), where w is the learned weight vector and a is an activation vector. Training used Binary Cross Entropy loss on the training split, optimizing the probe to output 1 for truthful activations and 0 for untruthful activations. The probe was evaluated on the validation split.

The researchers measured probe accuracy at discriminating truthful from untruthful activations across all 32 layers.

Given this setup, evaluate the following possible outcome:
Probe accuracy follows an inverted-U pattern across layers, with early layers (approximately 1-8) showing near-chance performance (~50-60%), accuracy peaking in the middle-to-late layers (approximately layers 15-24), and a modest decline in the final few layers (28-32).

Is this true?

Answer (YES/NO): NO